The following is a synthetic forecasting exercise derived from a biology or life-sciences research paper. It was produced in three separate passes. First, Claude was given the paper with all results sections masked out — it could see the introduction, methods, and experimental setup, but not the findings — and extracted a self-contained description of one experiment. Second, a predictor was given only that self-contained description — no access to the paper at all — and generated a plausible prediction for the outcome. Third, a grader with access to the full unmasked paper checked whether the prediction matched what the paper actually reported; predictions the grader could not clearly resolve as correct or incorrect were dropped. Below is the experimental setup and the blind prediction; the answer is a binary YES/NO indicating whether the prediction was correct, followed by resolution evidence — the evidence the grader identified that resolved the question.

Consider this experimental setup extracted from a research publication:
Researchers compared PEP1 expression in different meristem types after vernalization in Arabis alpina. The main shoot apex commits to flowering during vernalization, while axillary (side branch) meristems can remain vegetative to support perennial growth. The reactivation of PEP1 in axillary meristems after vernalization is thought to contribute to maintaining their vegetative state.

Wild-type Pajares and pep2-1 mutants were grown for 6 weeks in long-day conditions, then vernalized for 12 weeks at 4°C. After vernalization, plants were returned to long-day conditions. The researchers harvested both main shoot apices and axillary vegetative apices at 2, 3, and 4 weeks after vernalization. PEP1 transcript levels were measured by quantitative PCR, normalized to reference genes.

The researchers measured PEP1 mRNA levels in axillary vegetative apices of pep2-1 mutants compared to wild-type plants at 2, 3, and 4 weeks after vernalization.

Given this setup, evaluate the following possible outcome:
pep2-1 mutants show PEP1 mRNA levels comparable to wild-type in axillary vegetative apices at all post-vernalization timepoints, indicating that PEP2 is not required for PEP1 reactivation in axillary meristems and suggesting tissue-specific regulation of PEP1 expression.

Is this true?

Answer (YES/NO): NO